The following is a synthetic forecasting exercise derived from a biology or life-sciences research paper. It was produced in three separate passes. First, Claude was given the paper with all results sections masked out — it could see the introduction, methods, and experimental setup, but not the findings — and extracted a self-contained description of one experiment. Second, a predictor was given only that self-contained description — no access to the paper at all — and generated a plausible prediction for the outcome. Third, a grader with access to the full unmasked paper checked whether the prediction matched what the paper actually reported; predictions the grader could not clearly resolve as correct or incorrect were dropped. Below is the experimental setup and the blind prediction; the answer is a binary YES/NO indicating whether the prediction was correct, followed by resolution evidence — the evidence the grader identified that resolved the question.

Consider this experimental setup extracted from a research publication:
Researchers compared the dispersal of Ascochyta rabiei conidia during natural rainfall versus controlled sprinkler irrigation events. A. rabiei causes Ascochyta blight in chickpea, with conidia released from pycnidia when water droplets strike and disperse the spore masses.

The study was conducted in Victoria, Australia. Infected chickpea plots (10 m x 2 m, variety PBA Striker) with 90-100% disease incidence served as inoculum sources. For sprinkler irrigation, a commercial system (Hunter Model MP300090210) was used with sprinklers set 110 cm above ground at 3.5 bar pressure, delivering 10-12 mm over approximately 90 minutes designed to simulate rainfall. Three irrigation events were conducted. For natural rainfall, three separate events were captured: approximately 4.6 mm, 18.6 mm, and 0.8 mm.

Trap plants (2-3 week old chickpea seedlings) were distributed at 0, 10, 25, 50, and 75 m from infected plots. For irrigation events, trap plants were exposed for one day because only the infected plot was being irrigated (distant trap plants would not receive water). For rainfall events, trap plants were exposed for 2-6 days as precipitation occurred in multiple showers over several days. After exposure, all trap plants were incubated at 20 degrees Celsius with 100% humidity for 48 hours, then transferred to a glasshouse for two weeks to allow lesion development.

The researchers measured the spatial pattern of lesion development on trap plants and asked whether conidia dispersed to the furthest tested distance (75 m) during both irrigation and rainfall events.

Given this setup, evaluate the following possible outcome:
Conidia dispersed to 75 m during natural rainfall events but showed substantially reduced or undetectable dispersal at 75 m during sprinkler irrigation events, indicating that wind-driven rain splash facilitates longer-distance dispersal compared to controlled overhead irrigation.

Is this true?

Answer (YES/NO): NO